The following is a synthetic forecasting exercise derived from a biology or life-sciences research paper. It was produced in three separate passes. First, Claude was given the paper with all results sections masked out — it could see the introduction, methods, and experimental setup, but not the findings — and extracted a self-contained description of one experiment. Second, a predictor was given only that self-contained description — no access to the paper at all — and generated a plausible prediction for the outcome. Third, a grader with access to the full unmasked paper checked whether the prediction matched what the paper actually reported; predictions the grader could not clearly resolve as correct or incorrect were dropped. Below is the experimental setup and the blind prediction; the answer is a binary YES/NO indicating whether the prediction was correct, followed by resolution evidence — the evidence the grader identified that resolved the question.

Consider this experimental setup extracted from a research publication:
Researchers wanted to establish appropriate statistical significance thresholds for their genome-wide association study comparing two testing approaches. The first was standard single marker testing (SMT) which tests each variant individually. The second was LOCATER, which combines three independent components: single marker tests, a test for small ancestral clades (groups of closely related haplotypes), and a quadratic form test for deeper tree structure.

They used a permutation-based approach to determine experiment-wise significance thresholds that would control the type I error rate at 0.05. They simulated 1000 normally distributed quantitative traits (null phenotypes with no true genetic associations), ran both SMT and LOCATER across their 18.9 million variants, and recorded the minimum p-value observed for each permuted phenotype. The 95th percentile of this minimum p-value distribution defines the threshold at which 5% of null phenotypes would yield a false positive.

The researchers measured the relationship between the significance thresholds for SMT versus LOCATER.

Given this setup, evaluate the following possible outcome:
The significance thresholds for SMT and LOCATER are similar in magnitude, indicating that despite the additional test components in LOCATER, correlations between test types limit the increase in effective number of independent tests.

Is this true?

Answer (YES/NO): NO